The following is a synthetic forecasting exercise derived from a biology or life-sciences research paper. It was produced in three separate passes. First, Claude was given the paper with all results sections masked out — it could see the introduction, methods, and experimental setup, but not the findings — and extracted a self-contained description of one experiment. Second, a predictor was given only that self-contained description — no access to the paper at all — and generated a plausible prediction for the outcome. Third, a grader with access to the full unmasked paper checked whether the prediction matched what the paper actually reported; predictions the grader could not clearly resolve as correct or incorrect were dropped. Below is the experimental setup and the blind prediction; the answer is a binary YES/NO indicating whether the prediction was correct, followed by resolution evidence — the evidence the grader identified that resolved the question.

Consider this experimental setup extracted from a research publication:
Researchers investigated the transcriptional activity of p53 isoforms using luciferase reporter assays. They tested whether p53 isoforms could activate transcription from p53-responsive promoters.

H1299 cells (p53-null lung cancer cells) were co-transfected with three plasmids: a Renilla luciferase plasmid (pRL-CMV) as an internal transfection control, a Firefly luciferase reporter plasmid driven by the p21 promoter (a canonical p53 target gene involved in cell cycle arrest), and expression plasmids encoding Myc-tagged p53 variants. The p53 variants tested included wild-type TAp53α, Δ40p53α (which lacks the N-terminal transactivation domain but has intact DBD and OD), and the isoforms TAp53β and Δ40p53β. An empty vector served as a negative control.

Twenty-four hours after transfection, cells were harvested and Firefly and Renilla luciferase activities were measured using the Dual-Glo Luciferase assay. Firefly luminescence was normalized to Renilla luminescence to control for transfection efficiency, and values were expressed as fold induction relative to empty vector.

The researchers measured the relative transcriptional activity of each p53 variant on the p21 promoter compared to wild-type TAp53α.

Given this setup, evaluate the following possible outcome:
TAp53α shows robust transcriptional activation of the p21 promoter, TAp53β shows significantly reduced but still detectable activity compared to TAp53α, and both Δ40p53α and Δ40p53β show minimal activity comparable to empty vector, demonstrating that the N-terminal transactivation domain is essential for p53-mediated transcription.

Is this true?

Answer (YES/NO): NO